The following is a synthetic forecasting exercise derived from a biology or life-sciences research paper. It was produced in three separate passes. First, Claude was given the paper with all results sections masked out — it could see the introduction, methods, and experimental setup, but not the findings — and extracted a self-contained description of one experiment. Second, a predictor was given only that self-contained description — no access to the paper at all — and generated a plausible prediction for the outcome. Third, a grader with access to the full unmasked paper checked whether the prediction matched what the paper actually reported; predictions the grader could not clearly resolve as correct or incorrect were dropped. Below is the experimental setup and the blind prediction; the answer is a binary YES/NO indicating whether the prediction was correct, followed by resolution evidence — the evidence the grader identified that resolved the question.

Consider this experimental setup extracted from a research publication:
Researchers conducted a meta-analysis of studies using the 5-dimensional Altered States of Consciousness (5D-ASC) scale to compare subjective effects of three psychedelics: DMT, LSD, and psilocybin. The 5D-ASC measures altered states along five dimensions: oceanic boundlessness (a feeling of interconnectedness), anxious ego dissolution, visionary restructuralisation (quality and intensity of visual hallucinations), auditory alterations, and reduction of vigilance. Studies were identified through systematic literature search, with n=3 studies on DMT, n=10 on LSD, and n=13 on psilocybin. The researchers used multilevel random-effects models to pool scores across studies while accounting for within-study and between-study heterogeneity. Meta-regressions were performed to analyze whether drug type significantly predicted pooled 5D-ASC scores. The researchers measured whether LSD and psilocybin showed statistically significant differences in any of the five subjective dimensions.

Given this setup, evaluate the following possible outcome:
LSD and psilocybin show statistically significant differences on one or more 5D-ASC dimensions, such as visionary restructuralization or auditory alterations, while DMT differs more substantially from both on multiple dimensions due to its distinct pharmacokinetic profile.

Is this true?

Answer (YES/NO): NO